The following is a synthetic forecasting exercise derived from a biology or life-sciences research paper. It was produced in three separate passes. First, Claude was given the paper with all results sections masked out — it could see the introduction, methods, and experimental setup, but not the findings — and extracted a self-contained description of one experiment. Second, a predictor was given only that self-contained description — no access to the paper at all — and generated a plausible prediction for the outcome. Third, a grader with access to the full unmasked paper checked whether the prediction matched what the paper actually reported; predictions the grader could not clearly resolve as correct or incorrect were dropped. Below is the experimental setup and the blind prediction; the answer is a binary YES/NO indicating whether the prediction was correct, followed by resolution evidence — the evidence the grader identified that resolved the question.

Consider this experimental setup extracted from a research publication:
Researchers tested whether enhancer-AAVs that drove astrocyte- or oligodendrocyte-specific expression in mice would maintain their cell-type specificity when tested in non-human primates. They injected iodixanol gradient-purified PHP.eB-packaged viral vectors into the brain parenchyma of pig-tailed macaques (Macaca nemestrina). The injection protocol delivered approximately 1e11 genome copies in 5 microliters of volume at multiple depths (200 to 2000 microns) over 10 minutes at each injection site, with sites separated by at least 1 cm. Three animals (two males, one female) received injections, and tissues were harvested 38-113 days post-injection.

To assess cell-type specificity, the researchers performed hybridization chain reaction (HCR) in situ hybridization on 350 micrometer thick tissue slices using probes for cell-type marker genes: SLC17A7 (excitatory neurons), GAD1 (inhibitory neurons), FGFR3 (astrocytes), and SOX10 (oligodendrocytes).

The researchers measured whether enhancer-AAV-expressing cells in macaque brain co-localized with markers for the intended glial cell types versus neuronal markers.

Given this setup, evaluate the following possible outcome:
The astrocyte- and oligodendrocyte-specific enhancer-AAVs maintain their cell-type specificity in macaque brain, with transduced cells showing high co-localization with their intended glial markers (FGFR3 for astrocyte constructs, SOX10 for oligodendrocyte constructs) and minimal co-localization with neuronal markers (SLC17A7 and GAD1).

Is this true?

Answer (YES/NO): YES